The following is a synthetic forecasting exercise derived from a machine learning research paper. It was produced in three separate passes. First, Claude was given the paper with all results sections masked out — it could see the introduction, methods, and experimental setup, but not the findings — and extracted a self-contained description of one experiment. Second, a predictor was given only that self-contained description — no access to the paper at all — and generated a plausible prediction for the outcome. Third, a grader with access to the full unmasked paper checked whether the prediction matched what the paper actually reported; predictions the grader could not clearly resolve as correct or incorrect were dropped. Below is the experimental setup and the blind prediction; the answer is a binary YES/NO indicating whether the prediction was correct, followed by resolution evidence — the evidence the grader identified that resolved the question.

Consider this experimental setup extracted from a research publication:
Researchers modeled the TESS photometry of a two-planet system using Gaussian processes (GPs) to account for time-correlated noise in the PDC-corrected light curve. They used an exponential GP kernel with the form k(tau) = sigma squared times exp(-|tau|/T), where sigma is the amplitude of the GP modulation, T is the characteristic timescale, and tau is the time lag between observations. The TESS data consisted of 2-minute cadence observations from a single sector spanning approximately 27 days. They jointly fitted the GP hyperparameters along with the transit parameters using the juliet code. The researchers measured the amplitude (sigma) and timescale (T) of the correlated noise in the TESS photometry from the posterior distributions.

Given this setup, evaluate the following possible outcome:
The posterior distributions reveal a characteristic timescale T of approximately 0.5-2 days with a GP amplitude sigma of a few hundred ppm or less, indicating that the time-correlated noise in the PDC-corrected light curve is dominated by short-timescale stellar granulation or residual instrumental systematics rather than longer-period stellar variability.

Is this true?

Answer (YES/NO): NO